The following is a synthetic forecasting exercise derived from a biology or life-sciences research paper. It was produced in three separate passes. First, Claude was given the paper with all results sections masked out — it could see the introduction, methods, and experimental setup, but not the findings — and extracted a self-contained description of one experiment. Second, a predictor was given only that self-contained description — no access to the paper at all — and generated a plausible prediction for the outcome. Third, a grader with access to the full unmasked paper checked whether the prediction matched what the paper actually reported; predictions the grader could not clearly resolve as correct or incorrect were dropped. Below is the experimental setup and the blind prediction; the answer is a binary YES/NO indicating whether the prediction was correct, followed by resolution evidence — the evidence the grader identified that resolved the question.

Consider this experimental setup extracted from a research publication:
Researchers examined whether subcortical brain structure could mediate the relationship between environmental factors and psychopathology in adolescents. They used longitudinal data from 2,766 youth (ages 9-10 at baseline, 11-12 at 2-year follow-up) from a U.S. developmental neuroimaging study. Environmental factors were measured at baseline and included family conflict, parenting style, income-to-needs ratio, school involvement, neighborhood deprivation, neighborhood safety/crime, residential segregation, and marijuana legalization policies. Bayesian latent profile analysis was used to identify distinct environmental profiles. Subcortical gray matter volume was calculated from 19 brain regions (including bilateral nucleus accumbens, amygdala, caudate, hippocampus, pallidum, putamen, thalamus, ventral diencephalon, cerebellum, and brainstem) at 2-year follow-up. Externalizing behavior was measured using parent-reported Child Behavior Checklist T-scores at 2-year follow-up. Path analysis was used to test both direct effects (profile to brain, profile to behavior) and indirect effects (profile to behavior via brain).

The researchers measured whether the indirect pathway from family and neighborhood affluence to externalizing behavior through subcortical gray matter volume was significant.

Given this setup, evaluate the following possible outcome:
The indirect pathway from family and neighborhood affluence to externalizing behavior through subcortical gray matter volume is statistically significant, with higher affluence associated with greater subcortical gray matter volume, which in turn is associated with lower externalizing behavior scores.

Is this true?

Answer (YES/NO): YES